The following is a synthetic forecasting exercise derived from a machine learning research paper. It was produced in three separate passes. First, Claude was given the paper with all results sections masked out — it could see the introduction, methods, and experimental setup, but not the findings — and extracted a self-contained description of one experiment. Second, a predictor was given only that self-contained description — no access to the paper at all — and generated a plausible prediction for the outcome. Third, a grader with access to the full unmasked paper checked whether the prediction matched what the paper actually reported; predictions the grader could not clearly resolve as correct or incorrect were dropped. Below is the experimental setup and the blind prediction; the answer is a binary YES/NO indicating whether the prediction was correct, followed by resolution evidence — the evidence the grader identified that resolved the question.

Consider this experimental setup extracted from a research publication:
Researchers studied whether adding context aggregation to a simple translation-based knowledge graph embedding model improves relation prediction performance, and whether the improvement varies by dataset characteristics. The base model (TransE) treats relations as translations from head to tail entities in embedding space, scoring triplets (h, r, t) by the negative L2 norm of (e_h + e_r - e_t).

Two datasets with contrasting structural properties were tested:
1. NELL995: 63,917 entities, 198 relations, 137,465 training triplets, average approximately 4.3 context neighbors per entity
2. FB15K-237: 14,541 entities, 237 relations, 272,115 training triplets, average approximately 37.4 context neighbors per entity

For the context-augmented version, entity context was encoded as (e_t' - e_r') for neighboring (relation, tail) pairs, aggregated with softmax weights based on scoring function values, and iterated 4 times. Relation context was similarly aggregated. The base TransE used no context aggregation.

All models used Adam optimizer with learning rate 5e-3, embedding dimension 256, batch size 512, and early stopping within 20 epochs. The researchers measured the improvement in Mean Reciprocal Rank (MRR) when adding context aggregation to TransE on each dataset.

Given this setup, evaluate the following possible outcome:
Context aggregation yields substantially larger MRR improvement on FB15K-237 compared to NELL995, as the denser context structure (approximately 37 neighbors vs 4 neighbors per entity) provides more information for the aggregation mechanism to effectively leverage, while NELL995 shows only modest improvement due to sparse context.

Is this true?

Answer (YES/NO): NO